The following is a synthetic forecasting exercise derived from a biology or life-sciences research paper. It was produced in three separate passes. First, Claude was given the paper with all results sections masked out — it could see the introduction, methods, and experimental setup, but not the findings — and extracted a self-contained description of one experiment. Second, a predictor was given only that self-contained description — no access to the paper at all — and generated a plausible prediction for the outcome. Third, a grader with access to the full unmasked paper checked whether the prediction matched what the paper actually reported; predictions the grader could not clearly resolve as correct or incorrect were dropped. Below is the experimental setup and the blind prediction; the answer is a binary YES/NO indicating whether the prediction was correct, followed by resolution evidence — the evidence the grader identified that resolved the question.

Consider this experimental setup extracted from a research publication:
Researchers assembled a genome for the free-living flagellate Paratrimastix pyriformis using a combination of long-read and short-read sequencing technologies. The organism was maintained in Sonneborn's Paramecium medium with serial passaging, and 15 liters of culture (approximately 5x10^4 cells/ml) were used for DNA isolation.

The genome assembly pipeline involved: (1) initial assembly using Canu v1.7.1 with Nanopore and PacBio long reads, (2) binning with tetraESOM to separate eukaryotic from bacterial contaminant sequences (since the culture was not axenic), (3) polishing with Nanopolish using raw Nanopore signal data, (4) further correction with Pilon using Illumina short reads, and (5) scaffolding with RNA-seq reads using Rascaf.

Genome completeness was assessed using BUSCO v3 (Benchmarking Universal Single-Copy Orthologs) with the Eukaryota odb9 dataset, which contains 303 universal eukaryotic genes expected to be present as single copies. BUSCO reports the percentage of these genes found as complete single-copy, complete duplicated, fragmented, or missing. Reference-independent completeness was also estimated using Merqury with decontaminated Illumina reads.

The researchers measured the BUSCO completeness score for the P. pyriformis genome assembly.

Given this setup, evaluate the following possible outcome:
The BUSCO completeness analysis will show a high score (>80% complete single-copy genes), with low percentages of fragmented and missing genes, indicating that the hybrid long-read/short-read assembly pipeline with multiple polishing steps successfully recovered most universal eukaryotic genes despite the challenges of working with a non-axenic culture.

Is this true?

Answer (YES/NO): NO